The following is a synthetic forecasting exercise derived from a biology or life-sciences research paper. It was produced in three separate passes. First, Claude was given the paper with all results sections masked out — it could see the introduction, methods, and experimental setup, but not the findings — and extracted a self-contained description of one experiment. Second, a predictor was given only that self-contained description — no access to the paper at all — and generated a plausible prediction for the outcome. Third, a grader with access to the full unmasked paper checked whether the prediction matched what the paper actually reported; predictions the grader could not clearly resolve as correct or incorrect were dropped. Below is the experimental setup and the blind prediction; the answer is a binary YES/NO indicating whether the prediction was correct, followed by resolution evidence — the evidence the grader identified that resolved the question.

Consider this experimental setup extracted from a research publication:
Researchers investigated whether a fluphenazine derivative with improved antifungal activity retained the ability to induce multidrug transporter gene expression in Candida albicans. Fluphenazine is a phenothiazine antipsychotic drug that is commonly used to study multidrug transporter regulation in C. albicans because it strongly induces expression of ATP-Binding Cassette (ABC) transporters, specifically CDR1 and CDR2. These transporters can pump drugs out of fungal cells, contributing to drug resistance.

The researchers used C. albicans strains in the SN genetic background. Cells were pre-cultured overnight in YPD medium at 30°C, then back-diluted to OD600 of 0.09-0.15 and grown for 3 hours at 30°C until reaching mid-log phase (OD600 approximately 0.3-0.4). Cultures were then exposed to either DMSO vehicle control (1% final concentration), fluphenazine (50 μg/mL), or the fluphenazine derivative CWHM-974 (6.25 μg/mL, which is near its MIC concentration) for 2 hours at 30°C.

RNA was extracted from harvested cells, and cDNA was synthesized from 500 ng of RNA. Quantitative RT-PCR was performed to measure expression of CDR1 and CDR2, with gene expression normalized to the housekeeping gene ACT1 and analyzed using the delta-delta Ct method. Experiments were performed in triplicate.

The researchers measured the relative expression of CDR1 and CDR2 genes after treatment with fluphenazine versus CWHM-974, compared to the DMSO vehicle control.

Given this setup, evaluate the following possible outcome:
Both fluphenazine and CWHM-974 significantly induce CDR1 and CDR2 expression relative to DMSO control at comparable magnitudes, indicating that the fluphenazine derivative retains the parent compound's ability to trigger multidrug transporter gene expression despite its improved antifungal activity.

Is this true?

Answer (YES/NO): NO